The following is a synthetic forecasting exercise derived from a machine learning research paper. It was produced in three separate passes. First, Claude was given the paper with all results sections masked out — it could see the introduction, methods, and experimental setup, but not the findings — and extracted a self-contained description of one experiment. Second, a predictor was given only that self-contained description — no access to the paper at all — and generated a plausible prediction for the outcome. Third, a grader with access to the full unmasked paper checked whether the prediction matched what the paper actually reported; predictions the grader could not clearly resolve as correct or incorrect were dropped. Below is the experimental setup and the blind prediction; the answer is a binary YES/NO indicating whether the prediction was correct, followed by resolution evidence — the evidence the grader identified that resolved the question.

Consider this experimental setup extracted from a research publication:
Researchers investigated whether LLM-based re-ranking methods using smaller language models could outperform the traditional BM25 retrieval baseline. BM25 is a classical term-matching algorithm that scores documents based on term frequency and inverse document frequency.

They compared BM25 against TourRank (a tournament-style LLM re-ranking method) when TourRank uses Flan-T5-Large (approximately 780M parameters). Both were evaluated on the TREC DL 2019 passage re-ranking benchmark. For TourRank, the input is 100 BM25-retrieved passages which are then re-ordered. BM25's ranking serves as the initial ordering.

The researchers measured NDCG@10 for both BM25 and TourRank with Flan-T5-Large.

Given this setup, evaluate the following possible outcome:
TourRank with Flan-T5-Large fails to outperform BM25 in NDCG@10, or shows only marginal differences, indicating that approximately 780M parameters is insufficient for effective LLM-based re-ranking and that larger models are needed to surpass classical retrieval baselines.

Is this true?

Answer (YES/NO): NO